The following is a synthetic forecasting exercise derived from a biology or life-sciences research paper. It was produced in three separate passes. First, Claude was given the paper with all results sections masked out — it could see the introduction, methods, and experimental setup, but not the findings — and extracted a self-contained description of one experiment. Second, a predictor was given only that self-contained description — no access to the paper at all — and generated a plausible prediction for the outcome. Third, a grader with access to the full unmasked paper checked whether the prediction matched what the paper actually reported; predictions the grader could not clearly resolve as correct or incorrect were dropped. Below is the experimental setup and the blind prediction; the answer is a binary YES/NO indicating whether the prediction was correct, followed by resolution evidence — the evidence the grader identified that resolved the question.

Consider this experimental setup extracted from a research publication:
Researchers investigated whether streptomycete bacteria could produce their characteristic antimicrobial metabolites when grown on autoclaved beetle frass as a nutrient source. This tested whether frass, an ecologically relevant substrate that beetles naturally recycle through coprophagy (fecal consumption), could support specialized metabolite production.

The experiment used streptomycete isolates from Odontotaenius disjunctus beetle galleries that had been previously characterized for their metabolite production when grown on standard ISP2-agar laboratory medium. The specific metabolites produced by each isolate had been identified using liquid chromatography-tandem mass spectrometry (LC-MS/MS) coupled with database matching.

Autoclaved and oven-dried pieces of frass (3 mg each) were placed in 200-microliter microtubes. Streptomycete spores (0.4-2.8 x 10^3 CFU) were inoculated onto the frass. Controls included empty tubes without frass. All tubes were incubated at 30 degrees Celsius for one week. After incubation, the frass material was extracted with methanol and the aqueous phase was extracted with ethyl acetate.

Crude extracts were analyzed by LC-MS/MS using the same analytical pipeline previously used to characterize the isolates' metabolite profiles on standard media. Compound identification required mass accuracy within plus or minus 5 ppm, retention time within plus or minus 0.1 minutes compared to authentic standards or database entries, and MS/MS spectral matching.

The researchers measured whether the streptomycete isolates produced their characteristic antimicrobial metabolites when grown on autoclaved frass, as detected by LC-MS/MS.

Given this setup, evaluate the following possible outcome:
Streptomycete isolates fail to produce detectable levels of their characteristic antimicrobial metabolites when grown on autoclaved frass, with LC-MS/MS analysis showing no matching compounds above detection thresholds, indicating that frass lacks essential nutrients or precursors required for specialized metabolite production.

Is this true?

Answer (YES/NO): NO